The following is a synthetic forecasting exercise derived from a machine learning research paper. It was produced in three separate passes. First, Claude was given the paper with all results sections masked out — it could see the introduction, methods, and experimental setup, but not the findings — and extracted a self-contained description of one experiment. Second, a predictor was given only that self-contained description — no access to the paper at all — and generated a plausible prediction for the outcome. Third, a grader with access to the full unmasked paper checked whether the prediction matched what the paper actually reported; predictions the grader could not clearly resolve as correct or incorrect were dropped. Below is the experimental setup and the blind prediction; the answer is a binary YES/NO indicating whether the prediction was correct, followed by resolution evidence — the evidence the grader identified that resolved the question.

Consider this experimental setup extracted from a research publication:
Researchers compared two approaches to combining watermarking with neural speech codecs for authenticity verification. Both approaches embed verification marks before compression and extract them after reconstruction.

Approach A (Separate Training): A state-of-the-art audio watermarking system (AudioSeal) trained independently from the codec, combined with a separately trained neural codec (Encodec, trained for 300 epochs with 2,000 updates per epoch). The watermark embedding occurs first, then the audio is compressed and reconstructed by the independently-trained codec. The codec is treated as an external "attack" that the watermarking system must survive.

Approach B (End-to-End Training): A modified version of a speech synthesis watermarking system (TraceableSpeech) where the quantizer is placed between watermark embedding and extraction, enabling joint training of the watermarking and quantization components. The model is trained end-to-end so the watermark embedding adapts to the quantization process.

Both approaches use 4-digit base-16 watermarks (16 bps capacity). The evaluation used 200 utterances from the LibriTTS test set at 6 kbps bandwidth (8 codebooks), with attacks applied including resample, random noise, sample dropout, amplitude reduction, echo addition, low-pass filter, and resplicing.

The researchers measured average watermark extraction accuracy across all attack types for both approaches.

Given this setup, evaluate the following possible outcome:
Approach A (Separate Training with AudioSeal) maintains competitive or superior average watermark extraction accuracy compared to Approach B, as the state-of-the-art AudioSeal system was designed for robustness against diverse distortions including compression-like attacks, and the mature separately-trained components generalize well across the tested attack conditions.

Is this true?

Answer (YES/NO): NO